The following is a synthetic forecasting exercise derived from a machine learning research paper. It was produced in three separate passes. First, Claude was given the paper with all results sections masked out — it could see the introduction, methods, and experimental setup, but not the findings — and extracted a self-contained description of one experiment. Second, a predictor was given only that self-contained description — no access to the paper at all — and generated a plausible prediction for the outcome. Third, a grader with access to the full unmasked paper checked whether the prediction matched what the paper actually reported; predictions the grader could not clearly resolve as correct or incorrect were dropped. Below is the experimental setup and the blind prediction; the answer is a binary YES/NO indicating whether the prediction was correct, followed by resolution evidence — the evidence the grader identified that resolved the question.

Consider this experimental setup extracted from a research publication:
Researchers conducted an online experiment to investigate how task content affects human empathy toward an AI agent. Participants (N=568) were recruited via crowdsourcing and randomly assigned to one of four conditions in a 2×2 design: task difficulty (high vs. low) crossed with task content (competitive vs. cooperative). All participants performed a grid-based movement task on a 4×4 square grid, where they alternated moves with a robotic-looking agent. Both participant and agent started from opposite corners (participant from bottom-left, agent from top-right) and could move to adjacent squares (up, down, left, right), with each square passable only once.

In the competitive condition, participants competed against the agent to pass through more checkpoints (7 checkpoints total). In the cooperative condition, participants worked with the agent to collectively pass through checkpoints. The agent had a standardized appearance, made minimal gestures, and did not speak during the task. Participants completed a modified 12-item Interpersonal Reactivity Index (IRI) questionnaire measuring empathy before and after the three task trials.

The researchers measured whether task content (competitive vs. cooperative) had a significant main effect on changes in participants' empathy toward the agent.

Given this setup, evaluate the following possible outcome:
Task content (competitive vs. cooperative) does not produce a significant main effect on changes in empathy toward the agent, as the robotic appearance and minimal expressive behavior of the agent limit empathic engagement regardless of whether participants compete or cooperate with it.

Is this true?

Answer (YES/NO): YES